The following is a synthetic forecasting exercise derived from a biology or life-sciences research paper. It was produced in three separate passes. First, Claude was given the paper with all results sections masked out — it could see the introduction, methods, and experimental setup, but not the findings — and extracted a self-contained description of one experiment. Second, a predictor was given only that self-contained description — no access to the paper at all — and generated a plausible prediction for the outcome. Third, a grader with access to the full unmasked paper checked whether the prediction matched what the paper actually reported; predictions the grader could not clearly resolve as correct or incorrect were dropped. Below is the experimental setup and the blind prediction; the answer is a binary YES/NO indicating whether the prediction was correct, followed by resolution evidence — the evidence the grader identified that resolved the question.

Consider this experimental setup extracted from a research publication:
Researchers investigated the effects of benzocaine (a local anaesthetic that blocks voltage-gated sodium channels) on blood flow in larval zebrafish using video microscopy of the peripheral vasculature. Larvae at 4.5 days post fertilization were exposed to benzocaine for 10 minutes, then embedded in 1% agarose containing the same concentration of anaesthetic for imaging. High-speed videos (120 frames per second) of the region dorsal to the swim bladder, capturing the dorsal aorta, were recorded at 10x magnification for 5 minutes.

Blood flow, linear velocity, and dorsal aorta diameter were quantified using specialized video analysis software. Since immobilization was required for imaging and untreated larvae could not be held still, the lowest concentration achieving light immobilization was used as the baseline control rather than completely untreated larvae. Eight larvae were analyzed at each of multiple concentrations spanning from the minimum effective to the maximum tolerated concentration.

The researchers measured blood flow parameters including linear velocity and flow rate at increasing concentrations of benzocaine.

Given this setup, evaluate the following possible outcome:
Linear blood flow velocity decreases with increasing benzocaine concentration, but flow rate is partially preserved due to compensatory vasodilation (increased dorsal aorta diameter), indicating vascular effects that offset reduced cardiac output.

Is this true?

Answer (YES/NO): NO